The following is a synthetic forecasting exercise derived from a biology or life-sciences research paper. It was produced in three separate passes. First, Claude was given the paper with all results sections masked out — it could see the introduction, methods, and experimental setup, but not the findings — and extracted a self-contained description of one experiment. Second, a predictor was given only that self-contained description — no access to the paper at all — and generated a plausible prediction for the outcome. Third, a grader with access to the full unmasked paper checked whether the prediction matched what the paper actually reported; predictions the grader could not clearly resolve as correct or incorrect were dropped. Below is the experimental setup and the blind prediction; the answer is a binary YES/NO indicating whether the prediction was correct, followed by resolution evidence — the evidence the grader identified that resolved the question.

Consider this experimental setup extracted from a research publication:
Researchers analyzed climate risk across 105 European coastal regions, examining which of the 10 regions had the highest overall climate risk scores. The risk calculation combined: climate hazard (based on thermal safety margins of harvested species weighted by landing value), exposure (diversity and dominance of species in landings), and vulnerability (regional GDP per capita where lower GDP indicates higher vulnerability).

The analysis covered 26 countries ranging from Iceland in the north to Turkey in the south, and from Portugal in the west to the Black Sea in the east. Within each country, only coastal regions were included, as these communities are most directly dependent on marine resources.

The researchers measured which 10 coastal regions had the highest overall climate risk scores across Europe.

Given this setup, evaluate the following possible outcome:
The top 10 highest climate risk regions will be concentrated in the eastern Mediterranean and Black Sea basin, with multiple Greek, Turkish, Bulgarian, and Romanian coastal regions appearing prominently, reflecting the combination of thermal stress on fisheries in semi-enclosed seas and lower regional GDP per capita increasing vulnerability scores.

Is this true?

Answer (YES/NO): NO